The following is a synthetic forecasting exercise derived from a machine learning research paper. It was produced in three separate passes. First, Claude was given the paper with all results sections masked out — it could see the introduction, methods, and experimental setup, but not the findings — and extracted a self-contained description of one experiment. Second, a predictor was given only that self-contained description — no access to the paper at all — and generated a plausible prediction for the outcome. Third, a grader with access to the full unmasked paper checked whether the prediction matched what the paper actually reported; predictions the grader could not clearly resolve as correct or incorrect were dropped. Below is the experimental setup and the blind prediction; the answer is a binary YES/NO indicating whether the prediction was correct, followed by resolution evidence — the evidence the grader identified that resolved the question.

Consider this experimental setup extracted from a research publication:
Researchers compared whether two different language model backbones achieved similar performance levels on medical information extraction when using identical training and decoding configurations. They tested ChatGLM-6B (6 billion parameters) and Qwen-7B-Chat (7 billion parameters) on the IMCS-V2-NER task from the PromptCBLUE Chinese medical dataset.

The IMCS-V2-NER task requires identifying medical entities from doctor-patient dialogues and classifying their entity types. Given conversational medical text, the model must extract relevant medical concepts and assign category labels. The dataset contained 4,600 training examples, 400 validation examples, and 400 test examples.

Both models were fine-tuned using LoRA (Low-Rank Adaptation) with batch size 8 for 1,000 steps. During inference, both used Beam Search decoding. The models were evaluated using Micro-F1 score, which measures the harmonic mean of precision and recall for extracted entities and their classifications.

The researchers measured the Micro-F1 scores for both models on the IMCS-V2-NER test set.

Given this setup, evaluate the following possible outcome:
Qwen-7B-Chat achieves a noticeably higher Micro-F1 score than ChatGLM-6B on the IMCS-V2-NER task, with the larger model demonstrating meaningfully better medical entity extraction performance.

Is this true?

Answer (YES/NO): NO